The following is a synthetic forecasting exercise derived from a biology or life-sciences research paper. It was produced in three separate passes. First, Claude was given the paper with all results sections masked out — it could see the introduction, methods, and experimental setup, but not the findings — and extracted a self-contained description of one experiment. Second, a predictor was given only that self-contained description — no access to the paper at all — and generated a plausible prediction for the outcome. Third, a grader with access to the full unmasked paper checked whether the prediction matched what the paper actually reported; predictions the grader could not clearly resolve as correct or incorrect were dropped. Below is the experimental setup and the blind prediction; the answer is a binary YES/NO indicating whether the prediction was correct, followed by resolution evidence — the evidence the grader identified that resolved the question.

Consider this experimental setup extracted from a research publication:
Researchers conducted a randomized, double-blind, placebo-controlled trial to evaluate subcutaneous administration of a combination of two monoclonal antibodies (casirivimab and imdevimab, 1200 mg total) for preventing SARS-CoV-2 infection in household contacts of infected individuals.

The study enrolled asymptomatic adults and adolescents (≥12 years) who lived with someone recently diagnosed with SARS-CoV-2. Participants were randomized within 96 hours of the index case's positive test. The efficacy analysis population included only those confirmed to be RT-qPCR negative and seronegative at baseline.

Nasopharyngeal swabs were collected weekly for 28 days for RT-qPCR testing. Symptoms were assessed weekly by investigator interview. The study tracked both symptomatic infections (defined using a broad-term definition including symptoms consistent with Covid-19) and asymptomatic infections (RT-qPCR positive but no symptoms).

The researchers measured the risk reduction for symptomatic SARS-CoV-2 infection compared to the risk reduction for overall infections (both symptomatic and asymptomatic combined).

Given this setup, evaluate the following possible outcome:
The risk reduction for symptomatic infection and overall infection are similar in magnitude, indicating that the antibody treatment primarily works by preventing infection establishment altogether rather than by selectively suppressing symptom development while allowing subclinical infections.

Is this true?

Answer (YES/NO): NO